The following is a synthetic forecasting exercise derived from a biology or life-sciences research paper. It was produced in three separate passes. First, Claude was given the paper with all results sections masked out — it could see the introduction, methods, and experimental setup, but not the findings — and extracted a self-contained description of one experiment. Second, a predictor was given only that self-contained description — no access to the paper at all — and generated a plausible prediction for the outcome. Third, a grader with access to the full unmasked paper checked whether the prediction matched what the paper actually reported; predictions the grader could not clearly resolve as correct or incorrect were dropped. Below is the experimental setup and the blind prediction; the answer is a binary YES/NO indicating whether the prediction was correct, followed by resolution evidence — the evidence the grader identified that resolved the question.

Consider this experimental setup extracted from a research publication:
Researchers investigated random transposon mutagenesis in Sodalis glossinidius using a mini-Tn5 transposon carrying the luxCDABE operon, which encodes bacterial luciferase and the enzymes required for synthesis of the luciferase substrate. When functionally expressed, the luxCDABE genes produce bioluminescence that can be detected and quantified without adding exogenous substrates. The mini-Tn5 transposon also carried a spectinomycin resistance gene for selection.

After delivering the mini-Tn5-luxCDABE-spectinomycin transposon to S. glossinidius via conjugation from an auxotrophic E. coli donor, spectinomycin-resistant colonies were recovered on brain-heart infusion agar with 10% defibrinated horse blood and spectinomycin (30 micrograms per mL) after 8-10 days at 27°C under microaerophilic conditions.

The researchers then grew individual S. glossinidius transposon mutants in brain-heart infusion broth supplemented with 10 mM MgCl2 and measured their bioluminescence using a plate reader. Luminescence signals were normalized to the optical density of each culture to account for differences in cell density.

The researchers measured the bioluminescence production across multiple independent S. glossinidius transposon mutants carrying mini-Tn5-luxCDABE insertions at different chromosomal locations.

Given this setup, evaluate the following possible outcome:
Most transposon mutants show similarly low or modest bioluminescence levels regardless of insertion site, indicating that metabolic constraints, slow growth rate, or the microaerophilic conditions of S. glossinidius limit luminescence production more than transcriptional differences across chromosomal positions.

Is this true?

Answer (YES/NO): NO